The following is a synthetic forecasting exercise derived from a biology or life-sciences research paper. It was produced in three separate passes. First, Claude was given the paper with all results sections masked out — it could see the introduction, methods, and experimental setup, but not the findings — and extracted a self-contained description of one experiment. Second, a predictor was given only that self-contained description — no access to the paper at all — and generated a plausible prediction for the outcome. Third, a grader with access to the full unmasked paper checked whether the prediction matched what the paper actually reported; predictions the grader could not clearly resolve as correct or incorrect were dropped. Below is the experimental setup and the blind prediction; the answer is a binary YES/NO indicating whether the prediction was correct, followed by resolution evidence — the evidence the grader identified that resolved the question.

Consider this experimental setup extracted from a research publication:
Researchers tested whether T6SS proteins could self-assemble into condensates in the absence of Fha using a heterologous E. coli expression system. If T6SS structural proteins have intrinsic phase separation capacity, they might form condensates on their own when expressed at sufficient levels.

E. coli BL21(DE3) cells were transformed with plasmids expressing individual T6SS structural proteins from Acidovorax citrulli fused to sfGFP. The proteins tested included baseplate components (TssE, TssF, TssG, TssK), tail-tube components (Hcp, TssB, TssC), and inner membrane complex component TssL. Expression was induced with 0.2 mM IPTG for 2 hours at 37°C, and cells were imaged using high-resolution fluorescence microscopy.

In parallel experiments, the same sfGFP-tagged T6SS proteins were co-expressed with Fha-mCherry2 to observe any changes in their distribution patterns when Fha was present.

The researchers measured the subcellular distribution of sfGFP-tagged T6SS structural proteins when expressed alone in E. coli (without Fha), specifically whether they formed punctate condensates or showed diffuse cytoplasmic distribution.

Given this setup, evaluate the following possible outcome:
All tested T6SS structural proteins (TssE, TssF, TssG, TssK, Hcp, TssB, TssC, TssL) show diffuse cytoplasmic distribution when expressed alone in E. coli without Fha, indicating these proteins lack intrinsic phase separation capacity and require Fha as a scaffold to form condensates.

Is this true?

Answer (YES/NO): NO